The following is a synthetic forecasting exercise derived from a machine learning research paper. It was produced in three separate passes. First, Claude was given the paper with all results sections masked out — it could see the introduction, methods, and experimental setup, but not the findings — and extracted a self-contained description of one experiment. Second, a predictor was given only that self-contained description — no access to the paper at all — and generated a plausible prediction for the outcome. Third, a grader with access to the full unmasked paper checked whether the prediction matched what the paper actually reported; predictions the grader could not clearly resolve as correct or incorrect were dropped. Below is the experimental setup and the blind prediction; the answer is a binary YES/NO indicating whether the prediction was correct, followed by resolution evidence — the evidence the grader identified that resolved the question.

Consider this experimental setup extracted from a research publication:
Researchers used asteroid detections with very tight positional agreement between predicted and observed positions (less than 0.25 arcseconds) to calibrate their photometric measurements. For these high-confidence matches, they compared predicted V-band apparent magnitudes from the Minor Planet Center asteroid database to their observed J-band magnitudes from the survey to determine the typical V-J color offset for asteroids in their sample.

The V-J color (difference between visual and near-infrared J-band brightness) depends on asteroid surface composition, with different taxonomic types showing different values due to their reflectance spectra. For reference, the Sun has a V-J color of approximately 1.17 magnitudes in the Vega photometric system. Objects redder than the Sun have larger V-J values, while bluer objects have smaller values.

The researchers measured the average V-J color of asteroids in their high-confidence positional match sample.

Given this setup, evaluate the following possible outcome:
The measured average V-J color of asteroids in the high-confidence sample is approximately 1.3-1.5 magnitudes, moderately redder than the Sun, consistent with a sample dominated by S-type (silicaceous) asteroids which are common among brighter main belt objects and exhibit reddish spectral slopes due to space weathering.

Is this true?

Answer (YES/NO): NO